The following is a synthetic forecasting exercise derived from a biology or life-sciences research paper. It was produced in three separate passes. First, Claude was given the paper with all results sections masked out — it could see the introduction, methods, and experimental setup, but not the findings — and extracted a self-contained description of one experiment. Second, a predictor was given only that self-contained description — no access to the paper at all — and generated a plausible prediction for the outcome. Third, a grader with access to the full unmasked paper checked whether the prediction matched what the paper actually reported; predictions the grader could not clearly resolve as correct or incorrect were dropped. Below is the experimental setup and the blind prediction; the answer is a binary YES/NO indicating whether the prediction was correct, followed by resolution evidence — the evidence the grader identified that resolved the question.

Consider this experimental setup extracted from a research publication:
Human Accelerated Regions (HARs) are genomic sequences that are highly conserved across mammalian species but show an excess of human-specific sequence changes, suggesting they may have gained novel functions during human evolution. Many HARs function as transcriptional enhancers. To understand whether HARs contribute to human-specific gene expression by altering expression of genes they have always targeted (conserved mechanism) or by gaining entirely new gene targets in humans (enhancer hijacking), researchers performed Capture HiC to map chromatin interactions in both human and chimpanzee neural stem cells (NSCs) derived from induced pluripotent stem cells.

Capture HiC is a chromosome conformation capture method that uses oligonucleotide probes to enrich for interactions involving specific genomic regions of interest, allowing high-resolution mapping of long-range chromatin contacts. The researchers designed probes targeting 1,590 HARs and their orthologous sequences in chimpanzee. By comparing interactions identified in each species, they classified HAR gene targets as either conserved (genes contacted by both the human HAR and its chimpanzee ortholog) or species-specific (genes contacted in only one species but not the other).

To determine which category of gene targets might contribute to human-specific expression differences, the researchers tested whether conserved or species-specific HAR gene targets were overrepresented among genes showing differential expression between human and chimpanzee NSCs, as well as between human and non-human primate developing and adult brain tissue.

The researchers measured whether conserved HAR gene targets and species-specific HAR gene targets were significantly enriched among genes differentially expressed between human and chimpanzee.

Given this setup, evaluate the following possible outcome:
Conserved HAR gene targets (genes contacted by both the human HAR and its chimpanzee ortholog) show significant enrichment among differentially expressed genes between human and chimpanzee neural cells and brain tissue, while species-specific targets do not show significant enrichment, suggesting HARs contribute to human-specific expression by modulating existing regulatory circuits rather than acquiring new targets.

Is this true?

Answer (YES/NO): YES